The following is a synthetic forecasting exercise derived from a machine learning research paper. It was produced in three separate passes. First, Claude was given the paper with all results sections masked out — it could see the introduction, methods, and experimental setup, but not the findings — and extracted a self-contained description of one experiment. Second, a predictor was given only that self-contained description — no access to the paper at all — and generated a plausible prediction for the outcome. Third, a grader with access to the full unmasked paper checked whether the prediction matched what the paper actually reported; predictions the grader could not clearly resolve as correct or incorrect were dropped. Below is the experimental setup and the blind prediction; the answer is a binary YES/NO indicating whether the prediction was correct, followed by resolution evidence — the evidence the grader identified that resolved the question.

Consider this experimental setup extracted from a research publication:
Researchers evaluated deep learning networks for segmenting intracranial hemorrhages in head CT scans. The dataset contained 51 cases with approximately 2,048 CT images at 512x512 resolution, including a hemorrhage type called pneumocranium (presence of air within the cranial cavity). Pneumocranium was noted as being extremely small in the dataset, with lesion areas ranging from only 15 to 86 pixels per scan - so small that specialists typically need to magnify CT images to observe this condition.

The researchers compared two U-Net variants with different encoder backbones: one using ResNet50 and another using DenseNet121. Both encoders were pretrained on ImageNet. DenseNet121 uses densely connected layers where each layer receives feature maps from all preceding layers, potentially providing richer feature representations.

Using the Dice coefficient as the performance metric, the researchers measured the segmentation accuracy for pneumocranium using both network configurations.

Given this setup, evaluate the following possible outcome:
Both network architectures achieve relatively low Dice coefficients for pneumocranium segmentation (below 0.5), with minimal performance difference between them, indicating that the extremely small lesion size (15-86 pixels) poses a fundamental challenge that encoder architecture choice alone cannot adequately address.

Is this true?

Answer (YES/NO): NO